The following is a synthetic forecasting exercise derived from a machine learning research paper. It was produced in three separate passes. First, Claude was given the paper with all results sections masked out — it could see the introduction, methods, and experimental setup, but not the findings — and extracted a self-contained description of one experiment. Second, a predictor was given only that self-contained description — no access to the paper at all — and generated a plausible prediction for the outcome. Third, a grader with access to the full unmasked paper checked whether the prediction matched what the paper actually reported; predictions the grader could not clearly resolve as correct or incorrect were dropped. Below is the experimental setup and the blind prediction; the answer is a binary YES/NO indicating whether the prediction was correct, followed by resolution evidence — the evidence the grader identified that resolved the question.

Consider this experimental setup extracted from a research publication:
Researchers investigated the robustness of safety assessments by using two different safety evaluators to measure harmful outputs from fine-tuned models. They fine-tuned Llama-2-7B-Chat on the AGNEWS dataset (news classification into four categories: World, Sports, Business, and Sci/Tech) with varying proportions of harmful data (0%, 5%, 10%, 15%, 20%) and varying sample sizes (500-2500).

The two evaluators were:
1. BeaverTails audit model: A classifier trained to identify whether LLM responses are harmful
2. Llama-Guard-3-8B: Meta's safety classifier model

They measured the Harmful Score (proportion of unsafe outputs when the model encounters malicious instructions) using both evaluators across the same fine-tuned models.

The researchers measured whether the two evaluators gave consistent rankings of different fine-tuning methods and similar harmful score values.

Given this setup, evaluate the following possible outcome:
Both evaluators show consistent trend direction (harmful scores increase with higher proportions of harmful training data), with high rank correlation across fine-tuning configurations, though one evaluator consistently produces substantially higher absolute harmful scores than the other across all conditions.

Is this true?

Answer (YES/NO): NO